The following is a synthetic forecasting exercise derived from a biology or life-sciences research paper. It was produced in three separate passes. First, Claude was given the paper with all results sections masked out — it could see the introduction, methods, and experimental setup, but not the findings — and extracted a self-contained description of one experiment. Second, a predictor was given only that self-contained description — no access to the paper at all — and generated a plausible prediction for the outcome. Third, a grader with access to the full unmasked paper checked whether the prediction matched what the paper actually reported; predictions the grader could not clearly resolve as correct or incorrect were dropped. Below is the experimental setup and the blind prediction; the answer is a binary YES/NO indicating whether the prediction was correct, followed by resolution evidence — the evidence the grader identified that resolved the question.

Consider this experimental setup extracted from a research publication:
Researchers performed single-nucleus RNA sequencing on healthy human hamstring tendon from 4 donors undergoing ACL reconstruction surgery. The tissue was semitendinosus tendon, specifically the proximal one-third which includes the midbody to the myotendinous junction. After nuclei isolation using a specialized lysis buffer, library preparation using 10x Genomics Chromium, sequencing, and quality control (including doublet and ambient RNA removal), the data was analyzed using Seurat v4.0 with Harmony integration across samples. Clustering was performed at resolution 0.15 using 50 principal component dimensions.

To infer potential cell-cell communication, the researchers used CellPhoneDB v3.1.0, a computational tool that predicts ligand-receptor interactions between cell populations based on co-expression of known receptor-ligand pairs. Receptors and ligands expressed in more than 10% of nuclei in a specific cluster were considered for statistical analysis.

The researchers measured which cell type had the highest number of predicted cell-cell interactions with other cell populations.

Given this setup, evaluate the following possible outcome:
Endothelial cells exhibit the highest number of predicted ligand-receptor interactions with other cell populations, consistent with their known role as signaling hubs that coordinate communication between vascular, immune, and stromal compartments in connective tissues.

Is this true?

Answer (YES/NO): NO